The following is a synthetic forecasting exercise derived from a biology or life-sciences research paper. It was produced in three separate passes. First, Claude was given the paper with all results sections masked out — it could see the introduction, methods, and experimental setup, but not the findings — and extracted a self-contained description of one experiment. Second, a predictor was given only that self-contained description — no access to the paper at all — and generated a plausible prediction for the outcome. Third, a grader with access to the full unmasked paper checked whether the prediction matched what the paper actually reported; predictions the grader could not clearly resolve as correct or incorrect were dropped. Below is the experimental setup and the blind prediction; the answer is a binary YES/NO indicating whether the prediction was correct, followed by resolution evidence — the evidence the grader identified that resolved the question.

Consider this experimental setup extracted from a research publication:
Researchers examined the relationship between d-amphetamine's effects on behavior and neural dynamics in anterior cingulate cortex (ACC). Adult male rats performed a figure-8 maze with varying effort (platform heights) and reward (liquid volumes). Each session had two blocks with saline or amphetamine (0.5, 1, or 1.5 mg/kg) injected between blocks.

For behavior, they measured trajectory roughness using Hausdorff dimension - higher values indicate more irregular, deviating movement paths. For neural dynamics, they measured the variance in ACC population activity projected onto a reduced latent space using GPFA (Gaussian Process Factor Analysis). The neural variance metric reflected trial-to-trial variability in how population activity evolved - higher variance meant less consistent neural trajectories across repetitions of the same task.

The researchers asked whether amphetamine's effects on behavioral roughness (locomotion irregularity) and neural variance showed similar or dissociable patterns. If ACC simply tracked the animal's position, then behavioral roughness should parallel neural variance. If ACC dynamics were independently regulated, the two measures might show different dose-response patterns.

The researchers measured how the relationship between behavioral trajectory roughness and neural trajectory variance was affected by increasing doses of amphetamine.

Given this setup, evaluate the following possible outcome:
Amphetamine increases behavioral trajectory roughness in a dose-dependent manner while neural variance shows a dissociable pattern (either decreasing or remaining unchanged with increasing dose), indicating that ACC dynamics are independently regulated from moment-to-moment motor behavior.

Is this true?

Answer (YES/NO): YES